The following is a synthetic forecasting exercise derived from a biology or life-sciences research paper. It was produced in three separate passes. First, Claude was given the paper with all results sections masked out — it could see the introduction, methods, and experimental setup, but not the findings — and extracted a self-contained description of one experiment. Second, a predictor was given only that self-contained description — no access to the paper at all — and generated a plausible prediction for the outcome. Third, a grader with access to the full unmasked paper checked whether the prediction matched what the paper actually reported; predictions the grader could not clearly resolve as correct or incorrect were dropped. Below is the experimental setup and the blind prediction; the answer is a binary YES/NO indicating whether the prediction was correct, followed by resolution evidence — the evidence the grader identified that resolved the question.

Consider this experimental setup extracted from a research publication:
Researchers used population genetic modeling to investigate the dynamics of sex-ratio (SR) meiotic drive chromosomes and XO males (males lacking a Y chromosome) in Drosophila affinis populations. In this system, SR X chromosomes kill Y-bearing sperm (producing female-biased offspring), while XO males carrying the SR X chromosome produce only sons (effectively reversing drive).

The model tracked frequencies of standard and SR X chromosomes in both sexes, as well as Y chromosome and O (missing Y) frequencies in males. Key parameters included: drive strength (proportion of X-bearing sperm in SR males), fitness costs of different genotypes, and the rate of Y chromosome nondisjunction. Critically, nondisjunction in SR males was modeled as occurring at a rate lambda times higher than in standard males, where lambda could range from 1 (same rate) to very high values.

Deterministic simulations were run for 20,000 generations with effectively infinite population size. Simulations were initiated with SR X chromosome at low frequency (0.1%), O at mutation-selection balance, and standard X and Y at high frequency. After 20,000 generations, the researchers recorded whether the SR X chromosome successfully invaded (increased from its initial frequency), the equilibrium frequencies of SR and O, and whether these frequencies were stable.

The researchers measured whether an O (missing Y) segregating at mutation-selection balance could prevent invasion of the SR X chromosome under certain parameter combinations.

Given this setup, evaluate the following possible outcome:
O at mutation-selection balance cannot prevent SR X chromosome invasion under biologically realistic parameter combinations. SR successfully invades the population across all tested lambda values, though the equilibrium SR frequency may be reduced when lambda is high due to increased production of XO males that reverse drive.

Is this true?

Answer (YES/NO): NO